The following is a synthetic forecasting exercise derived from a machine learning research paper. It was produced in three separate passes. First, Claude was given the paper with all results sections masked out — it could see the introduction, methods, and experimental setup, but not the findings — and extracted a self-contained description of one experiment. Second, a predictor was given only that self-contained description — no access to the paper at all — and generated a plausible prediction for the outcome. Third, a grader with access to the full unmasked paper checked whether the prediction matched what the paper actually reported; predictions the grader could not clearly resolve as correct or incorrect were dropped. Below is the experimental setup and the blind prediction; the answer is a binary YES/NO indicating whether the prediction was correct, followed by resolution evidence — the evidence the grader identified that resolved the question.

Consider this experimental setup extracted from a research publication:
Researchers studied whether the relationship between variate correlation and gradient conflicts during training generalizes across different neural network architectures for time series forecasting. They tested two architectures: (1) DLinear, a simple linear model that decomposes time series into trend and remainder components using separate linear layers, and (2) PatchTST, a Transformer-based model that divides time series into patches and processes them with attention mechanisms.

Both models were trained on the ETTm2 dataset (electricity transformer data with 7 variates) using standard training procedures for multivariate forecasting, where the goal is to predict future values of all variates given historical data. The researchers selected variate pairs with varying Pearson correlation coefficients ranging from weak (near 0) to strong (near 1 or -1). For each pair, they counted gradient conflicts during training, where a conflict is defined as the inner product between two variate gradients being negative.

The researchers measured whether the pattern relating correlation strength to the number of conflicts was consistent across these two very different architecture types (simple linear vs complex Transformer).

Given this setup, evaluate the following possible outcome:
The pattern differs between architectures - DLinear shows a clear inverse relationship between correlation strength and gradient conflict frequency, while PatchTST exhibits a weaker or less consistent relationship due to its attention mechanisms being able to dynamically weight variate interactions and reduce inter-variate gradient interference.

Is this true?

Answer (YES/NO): NO